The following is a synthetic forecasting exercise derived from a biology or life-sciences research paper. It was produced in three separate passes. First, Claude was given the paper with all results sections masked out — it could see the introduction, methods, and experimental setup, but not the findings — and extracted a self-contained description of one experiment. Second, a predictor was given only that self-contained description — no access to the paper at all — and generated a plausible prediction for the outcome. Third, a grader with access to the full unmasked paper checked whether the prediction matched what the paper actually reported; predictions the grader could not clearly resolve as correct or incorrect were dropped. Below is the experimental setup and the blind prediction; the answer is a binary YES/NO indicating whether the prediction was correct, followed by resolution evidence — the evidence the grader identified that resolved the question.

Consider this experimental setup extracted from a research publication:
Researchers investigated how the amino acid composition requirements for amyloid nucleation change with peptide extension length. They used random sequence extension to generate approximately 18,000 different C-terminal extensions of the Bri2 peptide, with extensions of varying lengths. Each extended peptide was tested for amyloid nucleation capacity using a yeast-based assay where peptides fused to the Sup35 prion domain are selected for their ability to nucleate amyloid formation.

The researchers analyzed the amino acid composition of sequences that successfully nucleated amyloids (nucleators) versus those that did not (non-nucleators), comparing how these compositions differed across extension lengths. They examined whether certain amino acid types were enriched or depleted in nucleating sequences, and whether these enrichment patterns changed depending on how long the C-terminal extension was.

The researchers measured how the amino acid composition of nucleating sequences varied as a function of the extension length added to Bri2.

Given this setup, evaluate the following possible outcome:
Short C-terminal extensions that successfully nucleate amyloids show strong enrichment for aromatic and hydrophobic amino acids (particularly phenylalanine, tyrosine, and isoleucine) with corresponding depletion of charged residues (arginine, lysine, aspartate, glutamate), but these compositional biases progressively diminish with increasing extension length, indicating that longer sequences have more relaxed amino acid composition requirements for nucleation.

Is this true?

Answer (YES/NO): NO